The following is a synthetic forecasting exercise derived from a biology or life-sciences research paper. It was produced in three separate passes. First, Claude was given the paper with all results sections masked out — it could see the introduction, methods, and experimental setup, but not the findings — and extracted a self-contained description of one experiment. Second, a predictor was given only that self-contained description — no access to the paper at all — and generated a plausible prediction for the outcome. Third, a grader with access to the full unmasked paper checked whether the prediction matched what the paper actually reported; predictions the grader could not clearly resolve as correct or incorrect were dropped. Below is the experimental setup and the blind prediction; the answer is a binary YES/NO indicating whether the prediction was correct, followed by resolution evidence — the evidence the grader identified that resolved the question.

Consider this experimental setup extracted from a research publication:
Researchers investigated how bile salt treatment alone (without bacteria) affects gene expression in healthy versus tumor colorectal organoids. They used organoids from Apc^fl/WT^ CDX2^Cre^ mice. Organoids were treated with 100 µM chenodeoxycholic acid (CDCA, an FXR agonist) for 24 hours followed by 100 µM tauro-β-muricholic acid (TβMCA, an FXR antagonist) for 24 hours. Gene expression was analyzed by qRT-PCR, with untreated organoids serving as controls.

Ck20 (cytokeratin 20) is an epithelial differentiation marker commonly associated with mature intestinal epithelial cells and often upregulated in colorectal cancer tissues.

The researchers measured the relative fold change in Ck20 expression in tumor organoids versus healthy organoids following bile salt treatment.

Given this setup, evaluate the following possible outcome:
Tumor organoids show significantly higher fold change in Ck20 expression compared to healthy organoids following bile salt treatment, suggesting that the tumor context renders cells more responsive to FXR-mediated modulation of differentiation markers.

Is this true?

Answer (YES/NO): YES